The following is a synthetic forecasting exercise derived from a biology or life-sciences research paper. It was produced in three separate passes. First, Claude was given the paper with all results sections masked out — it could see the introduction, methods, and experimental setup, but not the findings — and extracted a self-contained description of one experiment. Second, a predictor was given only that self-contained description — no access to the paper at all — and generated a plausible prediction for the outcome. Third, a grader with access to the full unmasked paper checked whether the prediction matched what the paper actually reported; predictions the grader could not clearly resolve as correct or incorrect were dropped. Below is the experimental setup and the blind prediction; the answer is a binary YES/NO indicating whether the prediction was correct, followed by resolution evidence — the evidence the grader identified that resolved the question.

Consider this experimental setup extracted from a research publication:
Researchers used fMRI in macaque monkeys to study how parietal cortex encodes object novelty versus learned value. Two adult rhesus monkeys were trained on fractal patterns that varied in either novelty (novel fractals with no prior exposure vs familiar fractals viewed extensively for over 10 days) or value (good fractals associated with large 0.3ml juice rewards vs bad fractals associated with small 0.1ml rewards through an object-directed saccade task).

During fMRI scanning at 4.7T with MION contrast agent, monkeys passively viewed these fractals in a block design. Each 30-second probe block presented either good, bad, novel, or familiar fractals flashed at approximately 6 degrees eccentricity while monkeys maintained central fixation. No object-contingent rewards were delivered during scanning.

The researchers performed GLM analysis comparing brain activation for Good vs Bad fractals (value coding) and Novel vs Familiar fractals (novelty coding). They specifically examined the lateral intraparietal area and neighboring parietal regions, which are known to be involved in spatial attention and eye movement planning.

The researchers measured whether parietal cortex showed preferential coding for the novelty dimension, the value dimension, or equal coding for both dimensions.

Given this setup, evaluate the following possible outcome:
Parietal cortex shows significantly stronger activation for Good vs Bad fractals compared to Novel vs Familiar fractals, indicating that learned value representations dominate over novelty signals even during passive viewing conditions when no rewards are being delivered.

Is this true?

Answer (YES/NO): YES